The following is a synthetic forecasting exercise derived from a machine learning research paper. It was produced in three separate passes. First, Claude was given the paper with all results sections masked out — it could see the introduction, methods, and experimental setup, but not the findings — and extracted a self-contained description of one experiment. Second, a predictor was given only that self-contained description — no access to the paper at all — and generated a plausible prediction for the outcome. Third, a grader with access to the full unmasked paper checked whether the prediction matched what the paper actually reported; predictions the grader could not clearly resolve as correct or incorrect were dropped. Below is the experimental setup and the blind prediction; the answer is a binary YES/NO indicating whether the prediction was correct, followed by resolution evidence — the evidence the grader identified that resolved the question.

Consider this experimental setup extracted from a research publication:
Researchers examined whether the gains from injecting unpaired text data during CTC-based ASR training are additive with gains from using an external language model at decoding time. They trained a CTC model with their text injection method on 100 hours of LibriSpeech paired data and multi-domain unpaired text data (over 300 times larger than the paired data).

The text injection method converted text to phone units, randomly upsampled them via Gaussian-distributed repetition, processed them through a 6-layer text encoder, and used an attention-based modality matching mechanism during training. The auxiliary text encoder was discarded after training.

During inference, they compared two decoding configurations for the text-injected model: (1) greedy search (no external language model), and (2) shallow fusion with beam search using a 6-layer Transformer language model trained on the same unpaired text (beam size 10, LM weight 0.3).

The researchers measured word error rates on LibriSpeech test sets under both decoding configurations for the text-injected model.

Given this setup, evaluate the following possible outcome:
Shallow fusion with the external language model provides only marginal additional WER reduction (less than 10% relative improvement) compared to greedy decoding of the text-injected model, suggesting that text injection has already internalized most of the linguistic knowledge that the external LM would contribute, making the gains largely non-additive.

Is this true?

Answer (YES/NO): NO